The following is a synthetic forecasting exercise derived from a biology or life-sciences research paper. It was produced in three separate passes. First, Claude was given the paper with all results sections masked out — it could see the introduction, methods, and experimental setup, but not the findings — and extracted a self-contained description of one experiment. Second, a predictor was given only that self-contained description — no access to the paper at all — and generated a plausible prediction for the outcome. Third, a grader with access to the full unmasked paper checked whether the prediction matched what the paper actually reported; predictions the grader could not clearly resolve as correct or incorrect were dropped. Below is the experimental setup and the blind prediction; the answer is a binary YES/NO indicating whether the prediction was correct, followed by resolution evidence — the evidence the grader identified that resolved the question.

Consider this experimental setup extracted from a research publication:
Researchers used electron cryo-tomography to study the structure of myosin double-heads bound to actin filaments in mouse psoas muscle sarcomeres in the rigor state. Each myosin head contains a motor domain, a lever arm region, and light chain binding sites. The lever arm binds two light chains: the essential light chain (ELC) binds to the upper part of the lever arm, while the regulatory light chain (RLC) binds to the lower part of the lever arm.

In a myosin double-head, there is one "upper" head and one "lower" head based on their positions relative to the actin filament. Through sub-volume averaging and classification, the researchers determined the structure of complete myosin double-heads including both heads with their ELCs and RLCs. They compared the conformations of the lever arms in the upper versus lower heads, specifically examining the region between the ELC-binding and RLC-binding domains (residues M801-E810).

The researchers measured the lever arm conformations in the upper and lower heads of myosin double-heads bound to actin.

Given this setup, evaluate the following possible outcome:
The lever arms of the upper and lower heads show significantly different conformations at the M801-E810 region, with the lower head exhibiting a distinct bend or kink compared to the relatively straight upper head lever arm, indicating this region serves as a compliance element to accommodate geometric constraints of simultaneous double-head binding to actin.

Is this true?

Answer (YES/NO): NO